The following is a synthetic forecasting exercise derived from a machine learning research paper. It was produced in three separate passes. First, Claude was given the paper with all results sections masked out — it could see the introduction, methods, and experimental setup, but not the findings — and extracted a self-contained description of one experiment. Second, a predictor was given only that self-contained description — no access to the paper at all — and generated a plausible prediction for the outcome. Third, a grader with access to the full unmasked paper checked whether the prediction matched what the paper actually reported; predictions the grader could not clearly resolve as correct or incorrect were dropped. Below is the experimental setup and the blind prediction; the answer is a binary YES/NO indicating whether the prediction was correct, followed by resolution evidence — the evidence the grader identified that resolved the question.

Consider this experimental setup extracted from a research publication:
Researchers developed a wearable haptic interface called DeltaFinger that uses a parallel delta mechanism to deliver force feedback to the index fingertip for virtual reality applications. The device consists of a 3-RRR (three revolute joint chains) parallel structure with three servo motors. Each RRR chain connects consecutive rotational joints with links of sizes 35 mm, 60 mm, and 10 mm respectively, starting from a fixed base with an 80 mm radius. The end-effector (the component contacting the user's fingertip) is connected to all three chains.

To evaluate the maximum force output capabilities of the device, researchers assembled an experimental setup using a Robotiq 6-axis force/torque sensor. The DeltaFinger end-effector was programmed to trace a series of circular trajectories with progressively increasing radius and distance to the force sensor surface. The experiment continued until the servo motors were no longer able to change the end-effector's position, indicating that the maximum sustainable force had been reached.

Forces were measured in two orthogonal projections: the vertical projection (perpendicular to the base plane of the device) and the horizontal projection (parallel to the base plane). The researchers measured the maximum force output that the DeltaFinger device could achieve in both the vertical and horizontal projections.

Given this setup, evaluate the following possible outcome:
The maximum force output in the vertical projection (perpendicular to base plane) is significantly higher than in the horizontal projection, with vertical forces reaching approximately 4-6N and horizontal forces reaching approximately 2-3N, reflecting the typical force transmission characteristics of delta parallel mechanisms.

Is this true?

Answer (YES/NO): NO